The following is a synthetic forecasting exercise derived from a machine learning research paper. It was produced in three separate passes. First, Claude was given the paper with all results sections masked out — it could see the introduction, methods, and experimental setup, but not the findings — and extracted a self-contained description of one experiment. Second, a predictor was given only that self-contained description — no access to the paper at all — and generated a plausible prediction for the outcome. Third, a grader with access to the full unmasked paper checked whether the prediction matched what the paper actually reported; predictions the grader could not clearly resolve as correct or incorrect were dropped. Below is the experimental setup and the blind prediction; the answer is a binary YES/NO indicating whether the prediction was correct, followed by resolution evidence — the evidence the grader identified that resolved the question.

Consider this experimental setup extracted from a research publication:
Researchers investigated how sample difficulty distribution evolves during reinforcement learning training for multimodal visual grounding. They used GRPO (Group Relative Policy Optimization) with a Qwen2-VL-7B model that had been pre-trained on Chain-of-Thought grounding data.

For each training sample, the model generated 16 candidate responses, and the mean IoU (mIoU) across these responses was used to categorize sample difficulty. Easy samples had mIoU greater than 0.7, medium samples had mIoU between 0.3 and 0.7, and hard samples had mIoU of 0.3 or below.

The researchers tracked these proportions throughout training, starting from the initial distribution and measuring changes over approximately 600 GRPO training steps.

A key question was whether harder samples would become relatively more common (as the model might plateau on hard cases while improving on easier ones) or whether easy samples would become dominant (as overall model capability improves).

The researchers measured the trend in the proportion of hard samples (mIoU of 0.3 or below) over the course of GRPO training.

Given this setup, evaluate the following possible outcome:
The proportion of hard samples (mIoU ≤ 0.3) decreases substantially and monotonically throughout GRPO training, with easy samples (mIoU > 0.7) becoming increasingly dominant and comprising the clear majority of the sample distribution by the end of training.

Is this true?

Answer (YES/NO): YES